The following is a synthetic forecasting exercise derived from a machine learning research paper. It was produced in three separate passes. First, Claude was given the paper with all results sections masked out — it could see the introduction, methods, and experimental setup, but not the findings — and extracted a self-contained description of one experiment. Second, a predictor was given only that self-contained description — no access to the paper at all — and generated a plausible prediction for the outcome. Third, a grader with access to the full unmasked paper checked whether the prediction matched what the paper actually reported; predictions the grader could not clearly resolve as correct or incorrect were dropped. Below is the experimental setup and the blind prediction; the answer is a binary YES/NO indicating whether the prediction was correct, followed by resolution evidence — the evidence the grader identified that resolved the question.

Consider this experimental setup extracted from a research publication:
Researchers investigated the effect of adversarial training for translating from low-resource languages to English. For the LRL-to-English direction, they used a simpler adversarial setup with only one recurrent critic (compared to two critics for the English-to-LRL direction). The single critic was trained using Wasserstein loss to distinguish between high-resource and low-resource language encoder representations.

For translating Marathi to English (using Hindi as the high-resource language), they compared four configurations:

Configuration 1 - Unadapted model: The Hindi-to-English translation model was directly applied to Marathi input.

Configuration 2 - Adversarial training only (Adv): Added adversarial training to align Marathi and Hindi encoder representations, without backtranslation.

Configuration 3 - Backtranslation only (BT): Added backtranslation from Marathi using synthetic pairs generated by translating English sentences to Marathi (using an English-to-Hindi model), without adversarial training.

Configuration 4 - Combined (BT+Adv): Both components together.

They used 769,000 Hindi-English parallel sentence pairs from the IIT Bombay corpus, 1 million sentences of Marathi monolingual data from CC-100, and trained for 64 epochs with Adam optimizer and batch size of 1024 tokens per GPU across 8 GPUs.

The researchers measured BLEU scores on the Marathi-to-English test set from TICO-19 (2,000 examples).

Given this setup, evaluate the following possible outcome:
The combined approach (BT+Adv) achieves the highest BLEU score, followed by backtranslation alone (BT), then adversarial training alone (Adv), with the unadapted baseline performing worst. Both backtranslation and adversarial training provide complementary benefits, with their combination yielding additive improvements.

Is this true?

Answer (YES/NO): YES